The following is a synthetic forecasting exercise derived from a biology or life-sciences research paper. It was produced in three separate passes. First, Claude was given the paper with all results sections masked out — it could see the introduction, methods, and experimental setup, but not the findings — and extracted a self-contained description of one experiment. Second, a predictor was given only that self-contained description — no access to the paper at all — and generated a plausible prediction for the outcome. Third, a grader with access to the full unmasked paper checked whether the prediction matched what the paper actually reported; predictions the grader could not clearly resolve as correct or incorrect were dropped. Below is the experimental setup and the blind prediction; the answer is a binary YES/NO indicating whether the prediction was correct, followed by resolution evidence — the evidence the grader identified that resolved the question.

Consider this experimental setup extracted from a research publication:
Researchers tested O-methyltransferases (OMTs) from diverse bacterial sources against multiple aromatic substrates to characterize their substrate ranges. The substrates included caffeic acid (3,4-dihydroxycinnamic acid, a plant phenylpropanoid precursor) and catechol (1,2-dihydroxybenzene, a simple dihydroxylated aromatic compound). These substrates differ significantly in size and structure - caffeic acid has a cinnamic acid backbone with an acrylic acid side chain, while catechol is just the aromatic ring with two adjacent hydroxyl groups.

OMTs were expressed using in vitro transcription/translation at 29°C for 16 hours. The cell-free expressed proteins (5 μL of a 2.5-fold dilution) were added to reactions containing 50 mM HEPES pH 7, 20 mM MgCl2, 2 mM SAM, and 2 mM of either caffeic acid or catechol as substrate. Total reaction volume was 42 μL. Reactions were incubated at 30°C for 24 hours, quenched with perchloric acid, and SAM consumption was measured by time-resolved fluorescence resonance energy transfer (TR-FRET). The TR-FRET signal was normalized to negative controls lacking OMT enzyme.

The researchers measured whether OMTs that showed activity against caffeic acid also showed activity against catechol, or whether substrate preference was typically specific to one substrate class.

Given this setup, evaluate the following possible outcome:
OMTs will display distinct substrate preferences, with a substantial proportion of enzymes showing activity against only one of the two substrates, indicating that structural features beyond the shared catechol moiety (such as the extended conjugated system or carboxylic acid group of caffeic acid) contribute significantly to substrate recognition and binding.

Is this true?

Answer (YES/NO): YES